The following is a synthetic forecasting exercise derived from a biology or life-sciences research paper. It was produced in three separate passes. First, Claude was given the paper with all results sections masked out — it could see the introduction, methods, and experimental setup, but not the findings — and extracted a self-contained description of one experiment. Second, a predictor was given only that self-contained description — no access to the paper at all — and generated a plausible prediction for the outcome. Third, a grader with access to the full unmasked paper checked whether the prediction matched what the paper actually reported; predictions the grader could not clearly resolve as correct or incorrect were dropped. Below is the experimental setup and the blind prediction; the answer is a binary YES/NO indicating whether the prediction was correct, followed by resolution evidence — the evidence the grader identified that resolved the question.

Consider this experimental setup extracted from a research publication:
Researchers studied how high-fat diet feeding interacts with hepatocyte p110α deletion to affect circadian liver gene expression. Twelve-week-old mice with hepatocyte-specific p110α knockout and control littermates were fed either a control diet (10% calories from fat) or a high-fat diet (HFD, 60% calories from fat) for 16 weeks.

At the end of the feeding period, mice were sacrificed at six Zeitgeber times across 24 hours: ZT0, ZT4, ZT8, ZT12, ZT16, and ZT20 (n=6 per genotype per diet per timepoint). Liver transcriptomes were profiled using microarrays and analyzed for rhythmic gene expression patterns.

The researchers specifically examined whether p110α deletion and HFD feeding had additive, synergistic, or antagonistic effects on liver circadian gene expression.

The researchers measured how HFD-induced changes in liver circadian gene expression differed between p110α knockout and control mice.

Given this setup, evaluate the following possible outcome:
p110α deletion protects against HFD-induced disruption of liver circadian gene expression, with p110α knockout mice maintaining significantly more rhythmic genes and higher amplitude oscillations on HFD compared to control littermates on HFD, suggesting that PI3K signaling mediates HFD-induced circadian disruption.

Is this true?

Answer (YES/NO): NO